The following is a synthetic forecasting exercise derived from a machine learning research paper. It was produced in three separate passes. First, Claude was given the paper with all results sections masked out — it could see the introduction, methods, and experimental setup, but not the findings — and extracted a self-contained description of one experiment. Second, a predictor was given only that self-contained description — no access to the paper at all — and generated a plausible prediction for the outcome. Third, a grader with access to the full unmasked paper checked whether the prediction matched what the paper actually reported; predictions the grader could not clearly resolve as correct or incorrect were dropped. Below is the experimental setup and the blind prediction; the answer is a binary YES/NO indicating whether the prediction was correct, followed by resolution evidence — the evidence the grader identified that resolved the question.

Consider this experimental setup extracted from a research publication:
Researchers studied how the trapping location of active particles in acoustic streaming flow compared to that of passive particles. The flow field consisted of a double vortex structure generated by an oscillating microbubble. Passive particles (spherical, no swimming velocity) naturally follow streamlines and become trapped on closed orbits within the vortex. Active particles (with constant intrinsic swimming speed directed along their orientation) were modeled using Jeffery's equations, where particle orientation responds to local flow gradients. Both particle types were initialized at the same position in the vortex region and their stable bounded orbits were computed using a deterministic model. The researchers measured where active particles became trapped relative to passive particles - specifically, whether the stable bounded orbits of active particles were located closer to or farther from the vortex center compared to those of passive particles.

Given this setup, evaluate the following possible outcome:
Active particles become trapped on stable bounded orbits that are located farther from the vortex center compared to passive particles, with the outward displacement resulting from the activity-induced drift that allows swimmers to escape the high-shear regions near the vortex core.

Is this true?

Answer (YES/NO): NO